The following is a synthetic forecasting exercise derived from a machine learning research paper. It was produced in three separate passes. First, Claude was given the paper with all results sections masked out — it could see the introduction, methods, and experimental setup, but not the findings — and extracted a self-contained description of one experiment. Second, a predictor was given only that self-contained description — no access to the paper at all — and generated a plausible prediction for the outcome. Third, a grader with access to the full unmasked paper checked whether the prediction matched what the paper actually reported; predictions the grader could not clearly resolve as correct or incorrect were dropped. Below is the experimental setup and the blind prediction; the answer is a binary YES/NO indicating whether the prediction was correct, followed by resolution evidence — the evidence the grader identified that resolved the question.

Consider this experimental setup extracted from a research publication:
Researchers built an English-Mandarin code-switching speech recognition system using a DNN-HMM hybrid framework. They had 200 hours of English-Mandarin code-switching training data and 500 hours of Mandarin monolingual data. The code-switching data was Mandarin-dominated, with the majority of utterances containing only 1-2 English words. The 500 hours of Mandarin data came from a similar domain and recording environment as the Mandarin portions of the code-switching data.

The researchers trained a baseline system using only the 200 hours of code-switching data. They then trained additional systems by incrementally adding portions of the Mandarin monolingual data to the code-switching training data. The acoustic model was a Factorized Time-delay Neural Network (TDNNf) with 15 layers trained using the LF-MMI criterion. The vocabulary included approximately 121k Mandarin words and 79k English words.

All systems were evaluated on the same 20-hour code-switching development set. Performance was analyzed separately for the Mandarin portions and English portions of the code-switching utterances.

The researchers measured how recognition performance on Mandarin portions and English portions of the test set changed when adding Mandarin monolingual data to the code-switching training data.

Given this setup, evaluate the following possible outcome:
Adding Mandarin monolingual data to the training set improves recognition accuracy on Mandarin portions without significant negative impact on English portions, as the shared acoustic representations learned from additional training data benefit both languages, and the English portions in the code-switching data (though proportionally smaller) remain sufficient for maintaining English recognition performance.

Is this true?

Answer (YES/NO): YES